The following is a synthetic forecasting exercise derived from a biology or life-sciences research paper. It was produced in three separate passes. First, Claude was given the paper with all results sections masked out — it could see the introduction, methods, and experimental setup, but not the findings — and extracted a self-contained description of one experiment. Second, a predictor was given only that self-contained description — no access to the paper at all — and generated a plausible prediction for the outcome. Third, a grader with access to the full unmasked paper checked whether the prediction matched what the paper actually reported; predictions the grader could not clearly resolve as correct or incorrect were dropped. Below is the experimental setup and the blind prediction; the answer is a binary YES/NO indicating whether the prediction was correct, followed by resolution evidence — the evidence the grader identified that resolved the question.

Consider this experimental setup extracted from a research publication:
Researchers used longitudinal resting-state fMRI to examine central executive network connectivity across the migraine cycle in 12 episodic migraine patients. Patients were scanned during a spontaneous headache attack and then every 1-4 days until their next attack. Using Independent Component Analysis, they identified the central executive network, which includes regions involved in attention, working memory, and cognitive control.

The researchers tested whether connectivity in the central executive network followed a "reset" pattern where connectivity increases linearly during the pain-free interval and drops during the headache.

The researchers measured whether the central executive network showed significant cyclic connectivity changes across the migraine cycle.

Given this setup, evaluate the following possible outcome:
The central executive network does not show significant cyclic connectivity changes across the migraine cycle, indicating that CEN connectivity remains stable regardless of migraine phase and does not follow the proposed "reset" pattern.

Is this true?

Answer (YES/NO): NO